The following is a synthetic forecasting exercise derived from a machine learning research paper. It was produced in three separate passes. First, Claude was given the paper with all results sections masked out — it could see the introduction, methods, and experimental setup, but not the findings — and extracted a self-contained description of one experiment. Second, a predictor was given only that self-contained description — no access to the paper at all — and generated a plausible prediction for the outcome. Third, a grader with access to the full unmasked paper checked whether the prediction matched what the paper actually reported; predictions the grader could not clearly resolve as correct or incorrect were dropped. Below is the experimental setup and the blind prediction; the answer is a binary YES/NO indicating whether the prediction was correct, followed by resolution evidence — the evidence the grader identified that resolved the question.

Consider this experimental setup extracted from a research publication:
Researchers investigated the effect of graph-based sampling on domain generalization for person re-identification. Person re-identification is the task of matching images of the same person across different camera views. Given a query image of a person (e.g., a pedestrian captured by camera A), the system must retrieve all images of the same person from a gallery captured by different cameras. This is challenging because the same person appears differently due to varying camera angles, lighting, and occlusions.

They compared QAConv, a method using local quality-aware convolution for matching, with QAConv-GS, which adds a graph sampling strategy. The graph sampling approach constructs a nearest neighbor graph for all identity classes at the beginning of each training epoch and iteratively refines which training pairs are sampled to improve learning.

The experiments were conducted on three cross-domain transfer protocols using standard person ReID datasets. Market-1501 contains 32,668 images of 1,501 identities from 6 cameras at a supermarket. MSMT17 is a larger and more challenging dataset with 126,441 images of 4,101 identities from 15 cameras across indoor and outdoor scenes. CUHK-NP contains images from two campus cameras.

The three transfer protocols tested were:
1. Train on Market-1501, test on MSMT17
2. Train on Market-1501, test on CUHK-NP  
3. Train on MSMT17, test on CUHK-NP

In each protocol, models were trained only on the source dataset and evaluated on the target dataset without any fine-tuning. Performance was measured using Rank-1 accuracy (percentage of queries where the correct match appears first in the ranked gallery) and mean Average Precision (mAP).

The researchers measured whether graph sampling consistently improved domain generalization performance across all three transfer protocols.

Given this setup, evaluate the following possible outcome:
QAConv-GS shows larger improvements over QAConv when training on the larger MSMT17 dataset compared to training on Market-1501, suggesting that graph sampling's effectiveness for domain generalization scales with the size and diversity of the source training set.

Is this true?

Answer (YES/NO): NO